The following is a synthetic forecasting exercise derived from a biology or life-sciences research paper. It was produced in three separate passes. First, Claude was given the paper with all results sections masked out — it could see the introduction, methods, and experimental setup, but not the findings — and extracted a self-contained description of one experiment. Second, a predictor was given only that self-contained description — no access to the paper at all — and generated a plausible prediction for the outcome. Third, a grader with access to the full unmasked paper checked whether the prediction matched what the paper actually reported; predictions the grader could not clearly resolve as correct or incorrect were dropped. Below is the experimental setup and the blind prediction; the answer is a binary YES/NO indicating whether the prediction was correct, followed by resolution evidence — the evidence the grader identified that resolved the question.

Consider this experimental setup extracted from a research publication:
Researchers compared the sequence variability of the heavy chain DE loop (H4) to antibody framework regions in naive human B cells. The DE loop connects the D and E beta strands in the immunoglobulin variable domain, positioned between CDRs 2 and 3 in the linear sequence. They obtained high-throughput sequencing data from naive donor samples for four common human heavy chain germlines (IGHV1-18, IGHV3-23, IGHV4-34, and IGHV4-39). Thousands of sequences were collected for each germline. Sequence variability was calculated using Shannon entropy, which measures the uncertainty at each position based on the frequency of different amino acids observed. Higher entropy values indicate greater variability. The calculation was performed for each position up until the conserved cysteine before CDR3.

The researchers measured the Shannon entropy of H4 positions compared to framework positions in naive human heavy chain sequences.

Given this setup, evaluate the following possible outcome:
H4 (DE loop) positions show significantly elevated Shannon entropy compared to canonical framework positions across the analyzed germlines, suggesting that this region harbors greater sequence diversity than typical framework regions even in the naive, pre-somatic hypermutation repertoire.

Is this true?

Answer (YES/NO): YES